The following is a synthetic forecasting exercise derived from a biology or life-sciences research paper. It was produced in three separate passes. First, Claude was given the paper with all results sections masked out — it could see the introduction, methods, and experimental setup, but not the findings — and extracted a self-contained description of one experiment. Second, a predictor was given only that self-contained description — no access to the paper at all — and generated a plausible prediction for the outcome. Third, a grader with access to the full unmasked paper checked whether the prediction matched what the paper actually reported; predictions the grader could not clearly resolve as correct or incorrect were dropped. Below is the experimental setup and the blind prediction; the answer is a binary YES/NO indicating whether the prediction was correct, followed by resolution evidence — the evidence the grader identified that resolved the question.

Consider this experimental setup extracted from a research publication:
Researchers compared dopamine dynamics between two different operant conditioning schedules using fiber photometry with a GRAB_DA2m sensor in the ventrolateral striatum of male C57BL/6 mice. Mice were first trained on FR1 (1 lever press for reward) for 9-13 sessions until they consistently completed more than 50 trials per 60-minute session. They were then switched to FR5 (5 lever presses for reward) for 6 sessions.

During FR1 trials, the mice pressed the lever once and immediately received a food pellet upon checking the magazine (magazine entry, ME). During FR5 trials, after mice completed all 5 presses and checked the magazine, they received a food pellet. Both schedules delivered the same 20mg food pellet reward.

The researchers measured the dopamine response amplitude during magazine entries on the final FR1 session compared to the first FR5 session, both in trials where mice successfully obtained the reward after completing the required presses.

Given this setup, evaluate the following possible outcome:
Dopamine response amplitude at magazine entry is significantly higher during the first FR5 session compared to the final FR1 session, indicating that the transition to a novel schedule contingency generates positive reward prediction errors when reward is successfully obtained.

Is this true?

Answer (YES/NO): YES